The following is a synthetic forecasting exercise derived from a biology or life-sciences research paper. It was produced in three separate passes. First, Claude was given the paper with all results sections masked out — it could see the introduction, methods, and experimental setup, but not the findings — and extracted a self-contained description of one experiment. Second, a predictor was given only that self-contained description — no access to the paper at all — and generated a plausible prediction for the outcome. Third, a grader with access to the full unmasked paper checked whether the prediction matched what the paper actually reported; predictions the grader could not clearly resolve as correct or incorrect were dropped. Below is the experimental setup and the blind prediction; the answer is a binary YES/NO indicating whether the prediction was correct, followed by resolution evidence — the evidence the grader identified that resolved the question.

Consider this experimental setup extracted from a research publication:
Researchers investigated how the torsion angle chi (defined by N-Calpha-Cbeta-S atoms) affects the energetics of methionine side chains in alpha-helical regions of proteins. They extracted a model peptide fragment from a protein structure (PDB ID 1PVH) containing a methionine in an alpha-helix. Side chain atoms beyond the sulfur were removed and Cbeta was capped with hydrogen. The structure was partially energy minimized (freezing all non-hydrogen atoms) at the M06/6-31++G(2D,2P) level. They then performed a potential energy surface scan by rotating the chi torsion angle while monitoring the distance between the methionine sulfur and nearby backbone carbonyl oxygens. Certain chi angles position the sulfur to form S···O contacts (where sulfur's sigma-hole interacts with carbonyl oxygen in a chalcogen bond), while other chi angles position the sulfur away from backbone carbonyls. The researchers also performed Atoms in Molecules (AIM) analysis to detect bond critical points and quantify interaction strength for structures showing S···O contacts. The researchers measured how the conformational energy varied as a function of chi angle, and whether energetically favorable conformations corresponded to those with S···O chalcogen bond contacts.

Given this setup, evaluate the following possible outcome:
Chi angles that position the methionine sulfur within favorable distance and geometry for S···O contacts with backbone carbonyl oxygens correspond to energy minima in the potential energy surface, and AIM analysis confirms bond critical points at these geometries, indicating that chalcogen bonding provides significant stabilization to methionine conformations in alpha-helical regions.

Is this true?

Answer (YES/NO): YES